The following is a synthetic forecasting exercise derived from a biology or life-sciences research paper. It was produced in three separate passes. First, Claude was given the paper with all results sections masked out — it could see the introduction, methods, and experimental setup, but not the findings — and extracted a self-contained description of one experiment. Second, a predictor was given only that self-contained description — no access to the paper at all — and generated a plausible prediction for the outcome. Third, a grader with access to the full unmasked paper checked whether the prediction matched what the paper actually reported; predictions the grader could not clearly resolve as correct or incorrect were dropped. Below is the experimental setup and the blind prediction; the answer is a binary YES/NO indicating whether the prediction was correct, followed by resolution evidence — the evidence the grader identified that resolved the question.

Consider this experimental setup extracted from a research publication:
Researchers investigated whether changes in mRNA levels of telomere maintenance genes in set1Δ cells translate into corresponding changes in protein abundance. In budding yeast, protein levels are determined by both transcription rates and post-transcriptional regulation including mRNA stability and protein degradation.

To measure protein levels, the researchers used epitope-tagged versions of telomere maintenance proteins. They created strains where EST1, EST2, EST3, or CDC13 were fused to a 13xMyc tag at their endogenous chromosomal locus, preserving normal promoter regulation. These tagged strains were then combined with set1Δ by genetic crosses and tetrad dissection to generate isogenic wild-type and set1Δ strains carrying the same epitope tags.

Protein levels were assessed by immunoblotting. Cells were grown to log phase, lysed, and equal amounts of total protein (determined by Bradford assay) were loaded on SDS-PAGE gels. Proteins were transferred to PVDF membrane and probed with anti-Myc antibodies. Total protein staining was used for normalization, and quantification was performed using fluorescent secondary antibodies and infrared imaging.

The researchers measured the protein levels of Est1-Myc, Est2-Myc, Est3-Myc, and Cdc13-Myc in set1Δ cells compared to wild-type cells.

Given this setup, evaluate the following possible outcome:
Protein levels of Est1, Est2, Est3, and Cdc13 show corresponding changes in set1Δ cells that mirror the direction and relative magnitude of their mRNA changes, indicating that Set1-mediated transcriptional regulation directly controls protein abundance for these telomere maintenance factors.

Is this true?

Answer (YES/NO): NO